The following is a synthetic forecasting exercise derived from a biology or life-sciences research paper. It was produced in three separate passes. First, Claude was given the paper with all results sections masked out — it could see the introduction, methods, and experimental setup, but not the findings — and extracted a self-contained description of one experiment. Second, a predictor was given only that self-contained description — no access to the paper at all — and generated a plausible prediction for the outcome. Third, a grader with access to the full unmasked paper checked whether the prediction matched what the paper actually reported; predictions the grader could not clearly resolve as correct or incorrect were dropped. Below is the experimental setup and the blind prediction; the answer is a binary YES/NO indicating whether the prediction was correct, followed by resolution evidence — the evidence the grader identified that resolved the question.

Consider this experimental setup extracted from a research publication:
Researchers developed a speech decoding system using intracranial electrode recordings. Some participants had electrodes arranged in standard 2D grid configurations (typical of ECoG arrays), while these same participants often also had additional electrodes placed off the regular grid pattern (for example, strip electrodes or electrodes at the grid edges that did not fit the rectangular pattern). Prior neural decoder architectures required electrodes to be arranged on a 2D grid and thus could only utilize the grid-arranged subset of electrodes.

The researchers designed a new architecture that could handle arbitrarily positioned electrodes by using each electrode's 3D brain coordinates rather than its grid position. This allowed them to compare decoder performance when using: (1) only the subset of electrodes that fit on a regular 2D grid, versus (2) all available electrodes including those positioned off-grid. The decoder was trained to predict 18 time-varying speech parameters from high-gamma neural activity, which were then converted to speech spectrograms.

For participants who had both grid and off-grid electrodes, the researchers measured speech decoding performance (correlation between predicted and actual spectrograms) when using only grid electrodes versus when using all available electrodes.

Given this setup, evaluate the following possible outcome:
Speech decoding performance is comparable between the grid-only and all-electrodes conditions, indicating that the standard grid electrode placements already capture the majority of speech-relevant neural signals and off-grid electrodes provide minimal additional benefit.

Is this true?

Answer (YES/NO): NO